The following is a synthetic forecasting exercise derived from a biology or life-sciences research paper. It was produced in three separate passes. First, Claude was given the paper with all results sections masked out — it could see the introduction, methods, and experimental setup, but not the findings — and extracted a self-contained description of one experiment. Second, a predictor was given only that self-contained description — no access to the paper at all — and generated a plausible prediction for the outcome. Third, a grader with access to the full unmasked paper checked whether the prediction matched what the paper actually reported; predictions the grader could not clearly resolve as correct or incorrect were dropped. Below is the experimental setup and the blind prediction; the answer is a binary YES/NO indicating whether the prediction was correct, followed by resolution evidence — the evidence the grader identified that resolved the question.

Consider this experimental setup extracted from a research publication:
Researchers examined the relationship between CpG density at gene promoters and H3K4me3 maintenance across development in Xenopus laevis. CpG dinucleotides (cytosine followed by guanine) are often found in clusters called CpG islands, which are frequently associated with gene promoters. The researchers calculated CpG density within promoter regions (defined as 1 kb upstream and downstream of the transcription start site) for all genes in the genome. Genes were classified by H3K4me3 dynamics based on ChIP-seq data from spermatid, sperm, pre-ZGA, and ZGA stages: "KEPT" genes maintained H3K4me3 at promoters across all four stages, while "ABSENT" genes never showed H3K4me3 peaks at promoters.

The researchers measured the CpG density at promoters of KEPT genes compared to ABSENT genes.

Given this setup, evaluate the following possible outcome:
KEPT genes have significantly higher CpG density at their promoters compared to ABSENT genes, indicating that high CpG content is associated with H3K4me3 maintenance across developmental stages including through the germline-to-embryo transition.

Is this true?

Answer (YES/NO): YES